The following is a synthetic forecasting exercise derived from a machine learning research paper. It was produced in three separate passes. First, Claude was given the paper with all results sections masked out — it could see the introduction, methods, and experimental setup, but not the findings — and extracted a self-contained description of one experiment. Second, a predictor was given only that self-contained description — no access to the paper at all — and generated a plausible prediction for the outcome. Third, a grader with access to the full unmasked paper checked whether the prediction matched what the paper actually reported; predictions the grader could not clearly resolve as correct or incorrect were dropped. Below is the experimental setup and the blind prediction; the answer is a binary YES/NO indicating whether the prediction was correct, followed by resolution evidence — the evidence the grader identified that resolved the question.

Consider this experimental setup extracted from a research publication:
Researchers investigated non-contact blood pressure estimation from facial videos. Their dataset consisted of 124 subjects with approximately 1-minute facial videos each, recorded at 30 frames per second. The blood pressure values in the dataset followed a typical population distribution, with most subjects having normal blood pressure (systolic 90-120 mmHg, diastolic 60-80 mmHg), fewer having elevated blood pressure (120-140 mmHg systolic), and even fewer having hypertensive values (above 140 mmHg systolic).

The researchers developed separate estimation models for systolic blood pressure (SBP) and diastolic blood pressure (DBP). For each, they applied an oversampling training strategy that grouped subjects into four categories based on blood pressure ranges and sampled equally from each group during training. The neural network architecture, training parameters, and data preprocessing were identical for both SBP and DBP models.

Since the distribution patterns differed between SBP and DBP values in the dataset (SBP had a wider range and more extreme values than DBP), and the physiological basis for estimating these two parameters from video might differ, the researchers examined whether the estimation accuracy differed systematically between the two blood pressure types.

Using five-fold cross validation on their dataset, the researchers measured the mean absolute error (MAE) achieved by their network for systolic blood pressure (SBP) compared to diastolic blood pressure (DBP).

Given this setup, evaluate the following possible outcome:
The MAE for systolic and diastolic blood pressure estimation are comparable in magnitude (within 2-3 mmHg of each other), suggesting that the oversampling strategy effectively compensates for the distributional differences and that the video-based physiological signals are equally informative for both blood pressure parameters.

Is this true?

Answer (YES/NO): YES